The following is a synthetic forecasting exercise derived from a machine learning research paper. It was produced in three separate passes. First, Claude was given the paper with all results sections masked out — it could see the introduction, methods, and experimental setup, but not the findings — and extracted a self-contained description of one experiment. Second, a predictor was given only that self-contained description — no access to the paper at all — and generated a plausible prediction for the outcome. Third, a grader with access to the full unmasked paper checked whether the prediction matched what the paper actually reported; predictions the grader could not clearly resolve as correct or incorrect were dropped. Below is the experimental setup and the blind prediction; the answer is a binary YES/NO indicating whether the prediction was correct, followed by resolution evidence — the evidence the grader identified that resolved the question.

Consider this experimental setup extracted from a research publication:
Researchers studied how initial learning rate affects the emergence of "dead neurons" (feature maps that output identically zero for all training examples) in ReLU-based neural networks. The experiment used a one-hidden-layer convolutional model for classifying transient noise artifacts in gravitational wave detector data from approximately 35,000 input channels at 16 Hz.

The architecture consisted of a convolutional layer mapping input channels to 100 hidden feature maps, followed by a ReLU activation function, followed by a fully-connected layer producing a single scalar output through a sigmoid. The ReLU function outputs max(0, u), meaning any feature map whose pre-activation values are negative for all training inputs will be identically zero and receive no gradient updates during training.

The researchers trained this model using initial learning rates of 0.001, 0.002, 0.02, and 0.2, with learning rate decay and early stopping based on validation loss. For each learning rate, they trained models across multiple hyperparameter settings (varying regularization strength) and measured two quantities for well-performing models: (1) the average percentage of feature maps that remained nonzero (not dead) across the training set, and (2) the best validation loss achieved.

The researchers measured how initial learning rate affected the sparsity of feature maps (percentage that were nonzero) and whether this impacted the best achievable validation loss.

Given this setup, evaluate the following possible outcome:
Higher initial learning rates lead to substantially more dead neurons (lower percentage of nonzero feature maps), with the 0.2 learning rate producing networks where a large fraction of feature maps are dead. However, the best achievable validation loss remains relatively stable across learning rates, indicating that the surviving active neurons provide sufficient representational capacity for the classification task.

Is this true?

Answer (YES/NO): YES